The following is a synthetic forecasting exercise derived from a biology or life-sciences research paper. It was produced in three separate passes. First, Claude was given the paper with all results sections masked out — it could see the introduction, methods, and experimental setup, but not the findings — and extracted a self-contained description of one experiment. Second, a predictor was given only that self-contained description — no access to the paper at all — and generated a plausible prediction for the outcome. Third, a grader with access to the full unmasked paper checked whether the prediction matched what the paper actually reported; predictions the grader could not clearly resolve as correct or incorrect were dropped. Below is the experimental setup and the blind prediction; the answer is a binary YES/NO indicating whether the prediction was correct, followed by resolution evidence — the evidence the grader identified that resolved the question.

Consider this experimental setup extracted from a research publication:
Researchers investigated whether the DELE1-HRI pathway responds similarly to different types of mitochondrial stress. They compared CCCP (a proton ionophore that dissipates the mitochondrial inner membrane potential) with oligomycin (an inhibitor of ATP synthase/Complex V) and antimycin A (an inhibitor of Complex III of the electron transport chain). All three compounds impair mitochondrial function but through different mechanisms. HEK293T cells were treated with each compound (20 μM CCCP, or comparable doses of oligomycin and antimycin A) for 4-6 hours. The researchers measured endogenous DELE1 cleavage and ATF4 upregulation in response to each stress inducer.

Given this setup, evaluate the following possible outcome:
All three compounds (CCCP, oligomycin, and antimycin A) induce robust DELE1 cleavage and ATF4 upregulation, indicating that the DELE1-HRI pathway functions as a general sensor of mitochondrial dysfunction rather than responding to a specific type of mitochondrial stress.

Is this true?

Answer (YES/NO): NO